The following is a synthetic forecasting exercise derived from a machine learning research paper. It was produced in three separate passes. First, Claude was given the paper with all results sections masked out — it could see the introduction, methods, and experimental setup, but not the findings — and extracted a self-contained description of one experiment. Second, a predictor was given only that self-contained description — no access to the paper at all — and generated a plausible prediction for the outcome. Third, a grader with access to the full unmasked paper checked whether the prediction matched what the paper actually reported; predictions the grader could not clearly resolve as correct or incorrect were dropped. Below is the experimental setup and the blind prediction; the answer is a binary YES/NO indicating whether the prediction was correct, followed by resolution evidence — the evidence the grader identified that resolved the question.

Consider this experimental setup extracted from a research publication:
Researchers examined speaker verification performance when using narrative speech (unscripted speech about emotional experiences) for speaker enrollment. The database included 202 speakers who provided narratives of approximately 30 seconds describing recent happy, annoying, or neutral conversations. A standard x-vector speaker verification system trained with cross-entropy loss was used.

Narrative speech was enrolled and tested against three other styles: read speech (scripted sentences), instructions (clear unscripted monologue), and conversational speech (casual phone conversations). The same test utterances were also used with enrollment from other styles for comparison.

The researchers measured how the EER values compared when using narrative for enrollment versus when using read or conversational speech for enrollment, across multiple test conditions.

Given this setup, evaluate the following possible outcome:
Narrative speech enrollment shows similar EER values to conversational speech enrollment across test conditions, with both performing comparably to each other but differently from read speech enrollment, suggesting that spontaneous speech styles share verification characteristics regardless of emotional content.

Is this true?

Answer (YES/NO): NO